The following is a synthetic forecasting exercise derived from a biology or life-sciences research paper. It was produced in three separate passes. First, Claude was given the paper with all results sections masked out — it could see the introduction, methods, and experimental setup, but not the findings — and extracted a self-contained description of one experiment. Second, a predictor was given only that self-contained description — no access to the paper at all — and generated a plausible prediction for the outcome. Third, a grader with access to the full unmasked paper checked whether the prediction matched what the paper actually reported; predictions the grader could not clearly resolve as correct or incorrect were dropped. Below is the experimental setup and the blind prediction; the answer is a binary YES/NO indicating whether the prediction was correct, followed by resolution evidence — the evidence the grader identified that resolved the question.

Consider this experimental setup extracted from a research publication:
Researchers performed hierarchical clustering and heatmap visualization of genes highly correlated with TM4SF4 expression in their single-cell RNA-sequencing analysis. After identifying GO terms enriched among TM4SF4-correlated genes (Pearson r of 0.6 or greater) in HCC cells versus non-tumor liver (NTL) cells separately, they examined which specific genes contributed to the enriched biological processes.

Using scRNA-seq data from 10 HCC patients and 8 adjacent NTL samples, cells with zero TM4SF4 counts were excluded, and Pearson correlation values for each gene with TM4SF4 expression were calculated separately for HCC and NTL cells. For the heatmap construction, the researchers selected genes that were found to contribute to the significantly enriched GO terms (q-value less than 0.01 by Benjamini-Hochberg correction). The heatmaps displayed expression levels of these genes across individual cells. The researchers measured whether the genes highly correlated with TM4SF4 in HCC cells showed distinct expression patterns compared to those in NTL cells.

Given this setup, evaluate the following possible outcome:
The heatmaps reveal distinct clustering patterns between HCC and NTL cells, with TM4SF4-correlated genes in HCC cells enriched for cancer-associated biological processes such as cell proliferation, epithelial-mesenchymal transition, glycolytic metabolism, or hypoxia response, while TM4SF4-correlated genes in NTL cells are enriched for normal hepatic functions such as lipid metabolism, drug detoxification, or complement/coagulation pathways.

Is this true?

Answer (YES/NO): NO